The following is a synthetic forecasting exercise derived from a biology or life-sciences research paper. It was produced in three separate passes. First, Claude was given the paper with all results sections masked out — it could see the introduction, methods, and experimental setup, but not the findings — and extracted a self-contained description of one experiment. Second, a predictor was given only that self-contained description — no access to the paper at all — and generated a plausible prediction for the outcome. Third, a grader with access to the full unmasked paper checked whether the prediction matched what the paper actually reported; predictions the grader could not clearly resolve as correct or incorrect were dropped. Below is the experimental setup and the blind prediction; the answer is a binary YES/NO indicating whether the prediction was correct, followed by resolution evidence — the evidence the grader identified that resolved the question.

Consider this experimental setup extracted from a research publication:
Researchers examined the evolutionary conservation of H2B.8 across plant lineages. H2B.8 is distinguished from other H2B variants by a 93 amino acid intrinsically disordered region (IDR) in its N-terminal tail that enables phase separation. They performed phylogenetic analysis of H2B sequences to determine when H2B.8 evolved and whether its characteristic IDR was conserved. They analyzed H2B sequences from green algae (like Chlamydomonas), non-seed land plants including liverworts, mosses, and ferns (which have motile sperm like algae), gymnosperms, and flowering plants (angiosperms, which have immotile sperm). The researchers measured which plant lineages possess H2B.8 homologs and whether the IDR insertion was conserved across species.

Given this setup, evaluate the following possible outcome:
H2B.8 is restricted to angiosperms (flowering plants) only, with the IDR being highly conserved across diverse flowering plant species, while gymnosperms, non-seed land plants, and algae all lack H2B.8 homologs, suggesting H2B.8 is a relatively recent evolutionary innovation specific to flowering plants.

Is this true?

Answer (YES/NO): YES